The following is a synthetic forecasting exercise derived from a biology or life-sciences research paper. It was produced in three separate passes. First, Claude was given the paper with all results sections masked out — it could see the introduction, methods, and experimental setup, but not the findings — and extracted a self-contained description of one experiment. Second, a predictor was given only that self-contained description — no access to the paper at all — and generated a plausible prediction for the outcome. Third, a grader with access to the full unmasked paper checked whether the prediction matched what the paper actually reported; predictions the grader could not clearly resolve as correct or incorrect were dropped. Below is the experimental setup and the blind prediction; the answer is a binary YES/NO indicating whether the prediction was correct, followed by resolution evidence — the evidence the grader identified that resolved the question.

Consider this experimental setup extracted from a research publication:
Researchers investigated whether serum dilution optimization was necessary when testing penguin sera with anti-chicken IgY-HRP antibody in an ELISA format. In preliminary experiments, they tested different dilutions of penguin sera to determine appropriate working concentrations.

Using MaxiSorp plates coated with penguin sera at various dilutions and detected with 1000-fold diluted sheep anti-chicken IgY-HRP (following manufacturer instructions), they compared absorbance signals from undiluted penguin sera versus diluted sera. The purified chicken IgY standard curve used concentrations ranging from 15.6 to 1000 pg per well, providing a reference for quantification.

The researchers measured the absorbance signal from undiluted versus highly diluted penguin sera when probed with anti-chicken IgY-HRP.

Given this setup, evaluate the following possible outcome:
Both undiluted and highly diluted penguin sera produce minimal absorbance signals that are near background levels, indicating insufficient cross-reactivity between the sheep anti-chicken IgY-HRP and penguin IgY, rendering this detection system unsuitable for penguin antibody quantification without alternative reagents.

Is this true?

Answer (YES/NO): NO